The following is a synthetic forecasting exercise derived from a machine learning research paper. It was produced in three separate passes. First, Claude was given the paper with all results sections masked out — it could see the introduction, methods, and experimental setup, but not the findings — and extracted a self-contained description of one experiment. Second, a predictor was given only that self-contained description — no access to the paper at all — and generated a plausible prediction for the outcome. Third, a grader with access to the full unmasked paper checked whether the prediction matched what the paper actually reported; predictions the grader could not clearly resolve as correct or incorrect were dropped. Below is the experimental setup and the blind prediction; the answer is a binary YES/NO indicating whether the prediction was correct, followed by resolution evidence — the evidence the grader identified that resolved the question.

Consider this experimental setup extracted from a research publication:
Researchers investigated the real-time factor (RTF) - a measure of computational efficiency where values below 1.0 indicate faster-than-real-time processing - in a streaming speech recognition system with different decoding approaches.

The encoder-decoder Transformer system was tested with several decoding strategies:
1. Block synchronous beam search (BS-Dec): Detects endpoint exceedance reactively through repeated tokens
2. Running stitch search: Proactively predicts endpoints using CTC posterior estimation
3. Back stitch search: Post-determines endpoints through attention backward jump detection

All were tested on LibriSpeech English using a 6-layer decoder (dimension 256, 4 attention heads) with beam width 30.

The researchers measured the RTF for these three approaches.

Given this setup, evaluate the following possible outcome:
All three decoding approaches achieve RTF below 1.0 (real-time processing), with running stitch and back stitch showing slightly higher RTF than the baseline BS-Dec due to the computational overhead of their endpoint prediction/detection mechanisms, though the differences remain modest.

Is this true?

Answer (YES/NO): NO